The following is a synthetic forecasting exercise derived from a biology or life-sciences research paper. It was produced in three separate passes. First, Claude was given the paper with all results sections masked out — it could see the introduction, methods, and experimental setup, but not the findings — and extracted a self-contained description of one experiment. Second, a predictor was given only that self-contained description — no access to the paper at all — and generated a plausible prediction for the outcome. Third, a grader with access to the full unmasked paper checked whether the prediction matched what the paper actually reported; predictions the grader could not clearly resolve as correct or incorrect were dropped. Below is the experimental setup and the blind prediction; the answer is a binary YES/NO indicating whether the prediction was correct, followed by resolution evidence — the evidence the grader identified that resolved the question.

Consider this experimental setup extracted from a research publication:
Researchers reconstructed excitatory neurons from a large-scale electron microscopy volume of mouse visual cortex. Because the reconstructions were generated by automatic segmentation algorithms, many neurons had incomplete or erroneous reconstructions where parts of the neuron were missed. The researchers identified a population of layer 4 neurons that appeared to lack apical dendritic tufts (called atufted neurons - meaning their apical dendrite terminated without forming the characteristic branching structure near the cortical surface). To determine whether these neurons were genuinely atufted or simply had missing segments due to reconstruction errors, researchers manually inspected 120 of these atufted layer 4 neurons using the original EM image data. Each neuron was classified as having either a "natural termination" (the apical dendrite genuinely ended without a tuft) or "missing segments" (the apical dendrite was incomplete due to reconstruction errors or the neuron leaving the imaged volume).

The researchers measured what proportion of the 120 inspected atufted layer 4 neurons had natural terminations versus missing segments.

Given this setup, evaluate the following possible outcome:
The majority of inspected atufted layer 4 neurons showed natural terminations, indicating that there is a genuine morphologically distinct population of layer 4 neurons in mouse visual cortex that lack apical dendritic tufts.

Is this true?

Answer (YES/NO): NO